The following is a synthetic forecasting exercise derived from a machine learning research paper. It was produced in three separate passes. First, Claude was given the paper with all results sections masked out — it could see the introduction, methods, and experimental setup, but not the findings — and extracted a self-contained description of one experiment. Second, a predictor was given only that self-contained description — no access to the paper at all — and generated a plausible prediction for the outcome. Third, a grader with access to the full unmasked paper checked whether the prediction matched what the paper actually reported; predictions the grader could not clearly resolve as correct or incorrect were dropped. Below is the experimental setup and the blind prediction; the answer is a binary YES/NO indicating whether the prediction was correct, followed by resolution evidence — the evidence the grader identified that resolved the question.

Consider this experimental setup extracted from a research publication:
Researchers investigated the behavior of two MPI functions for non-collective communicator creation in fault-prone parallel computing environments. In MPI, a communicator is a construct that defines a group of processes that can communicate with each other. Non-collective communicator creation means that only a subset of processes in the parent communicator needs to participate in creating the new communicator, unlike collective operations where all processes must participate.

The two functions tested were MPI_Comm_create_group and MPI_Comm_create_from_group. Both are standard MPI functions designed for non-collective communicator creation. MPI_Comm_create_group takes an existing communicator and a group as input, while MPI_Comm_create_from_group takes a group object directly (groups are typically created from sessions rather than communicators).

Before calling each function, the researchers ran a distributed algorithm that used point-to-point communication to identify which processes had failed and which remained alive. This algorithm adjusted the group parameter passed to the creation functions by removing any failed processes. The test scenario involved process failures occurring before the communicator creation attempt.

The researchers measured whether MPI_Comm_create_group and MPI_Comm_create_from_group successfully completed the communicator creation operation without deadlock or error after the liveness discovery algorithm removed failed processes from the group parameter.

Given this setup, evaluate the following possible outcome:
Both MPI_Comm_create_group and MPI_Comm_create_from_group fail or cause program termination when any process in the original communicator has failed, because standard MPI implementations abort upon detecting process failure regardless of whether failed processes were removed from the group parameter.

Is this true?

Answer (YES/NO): NO